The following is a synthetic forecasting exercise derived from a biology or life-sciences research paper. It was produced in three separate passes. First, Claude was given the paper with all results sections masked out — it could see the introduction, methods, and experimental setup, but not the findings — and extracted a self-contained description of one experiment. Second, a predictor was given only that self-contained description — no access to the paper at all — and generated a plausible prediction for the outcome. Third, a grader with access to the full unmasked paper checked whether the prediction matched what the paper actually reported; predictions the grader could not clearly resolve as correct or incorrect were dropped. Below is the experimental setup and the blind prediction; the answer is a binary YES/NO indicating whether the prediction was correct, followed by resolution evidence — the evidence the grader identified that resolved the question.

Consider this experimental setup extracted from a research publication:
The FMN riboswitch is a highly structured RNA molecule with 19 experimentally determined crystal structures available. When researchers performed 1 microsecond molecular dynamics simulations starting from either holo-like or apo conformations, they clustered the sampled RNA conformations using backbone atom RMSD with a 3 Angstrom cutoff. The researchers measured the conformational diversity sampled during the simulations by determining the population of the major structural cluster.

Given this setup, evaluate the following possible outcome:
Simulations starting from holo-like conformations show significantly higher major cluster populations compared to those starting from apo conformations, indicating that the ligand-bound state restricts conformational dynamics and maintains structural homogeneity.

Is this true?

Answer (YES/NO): YES